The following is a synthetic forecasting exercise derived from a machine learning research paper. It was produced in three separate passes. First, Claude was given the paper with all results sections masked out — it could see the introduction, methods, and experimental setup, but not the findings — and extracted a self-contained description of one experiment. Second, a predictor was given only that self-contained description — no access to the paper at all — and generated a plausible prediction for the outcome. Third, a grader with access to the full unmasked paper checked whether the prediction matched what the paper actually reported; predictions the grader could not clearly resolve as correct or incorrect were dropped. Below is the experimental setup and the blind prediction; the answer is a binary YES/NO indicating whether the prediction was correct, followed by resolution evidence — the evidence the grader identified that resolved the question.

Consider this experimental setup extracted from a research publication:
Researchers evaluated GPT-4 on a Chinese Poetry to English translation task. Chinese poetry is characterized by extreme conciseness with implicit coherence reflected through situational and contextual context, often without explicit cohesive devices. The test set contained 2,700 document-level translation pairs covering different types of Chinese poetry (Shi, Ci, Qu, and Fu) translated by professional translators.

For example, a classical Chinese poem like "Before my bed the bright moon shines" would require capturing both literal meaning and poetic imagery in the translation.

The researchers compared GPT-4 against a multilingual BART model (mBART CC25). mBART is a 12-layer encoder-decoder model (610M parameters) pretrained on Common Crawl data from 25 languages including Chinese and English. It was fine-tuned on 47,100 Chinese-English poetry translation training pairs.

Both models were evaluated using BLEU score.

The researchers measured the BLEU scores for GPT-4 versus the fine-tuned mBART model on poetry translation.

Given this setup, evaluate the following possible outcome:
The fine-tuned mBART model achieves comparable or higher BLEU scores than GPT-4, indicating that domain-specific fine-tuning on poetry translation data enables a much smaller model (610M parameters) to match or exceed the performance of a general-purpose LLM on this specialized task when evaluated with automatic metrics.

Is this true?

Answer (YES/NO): YES